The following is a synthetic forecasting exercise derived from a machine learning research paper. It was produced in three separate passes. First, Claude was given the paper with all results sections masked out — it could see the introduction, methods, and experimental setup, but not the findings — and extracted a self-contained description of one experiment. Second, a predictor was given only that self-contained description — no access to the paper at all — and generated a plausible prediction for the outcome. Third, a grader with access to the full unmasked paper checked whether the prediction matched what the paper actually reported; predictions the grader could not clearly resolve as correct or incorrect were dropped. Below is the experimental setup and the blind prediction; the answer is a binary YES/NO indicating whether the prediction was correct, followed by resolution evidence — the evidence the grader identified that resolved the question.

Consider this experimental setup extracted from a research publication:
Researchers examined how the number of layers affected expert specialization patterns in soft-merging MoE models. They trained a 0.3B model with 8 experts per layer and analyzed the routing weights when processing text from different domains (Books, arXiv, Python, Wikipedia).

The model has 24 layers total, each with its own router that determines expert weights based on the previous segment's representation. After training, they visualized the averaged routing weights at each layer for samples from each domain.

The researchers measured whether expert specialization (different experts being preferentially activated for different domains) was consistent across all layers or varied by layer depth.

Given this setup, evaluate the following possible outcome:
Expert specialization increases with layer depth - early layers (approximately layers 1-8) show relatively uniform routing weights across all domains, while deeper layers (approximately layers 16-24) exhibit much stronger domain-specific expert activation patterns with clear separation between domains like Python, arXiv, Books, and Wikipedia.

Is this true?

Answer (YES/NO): YES